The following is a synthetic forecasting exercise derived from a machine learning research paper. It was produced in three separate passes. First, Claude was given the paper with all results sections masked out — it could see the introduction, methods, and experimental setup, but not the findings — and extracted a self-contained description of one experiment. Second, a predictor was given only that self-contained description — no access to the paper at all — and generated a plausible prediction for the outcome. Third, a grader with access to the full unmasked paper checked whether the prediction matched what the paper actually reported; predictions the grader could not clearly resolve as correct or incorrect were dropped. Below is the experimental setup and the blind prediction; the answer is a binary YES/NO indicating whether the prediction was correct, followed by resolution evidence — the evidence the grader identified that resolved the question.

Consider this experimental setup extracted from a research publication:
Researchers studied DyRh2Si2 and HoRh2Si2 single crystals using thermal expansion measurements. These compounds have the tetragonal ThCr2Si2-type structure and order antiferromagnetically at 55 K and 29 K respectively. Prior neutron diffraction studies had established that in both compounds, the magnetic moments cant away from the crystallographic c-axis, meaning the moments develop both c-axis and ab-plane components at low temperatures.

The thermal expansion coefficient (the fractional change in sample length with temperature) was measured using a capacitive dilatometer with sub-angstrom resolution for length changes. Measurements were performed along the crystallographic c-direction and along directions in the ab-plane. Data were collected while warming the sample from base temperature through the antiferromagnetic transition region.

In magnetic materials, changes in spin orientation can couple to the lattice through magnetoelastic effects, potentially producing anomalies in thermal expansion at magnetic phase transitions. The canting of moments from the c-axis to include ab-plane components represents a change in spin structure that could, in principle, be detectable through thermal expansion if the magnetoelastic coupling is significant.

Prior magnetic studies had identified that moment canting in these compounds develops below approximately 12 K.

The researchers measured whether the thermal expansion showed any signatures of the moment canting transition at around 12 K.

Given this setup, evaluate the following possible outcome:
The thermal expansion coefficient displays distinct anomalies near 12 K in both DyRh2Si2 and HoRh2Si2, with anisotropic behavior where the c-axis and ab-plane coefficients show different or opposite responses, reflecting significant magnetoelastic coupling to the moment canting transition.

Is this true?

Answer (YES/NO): YES